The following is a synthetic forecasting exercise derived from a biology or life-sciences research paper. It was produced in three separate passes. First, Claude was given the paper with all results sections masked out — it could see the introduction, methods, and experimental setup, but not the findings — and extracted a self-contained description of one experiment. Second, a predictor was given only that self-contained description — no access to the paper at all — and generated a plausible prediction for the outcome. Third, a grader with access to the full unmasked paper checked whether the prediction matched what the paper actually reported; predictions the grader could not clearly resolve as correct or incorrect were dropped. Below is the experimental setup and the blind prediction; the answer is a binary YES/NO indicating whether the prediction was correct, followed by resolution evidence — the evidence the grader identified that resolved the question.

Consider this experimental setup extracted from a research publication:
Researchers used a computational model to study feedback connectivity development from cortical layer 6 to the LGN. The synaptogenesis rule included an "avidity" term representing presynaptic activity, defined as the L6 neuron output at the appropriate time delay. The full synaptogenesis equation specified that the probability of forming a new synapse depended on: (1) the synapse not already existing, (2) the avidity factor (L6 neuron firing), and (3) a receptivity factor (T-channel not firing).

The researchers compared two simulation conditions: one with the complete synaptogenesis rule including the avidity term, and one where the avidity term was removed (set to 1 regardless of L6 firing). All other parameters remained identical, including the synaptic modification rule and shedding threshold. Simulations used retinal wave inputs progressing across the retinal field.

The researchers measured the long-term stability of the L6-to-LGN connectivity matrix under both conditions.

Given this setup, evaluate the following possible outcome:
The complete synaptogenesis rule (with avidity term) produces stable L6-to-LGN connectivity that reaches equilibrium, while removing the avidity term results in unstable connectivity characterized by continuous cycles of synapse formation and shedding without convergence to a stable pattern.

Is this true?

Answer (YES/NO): YES